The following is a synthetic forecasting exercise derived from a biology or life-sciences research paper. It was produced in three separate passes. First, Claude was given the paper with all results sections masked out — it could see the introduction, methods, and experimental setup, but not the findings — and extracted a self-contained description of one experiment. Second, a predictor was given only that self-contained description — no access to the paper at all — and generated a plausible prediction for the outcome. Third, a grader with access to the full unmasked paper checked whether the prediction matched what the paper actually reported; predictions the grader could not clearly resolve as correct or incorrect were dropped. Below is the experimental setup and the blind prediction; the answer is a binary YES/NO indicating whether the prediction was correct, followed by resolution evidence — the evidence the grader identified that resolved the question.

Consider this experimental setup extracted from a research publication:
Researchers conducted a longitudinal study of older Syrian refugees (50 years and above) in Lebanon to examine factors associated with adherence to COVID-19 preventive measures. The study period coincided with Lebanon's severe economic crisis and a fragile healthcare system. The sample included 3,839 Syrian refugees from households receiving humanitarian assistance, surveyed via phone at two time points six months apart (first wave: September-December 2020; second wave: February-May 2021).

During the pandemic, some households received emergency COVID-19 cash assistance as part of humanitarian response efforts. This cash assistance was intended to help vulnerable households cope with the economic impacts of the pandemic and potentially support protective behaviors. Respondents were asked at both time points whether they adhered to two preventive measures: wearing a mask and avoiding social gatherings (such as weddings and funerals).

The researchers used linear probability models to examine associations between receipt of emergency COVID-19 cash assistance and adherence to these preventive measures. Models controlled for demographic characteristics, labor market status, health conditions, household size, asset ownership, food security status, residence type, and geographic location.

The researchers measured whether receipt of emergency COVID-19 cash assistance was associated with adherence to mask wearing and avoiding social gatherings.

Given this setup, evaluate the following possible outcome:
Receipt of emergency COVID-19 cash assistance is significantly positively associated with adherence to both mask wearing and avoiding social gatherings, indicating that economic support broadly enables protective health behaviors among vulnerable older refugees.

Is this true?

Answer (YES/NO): NO